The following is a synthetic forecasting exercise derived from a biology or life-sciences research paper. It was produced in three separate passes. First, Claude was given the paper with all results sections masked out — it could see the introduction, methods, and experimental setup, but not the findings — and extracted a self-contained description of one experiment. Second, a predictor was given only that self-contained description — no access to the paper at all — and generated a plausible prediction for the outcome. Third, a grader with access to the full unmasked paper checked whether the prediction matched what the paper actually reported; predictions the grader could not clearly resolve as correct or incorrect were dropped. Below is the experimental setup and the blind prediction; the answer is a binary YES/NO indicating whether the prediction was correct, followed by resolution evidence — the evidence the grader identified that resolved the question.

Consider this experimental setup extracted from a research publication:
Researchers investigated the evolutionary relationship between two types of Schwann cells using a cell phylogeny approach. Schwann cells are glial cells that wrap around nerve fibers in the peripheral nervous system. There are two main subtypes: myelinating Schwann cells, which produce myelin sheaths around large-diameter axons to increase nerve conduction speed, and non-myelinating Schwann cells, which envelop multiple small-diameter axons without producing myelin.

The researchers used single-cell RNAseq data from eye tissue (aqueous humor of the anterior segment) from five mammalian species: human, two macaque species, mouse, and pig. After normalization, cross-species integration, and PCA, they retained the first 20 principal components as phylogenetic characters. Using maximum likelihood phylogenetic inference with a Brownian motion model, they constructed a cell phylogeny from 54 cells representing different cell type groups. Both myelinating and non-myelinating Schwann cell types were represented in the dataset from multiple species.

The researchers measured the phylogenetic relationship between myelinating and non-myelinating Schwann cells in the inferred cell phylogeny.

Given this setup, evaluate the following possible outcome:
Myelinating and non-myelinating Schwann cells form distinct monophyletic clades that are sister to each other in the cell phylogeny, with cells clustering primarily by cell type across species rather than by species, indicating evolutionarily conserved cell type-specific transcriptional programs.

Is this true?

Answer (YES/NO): YES